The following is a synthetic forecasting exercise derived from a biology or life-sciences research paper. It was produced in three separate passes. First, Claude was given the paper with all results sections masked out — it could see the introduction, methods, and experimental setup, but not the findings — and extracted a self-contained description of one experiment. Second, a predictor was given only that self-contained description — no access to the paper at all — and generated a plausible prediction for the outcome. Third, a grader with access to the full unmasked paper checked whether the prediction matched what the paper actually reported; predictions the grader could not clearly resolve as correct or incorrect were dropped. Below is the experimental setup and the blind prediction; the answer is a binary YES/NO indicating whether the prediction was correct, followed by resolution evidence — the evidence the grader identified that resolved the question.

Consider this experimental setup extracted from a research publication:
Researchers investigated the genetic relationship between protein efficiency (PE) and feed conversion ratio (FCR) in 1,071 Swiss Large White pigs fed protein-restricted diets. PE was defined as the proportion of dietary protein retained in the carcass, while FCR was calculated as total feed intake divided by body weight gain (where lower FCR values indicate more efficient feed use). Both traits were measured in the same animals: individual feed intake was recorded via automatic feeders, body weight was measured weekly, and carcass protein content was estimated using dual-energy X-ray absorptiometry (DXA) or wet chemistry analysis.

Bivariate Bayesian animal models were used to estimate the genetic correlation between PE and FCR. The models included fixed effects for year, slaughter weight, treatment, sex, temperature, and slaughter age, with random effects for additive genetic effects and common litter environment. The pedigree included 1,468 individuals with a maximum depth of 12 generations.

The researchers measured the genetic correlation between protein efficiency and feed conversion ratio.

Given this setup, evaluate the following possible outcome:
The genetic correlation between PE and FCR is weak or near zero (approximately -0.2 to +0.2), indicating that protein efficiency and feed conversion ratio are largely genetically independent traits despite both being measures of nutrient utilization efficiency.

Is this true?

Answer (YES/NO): NO